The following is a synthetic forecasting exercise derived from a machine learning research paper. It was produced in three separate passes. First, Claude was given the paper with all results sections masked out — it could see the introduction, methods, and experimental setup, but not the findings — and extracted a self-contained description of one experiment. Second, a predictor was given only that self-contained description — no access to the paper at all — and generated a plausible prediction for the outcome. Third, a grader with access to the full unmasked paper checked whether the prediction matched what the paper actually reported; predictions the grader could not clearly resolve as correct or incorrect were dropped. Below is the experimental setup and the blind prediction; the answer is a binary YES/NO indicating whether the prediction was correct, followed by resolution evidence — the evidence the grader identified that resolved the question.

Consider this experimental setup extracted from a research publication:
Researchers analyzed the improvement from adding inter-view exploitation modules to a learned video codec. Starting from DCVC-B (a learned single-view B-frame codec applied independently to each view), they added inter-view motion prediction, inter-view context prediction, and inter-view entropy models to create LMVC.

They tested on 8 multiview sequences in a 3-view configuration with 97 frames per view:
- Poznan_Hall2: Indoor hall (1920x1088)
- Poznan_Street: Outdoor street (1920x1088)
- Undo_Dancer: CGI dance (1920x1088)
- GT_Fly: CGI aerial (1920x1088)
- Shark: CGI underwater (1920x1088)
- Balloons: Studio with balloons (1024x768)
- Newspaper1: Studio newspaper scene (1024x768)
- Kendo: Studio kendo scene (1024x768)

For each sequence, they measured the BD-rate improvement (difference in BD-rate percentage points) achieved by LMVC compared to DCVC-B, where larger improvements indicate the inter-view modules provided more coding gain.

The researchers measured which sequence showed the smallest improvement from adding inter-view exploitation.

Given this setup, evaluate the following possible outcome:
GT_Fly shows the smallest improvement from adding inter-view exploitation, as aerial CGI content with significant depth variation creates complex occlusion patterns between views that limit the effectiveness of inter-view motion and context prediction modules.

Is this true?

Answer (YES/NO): NO